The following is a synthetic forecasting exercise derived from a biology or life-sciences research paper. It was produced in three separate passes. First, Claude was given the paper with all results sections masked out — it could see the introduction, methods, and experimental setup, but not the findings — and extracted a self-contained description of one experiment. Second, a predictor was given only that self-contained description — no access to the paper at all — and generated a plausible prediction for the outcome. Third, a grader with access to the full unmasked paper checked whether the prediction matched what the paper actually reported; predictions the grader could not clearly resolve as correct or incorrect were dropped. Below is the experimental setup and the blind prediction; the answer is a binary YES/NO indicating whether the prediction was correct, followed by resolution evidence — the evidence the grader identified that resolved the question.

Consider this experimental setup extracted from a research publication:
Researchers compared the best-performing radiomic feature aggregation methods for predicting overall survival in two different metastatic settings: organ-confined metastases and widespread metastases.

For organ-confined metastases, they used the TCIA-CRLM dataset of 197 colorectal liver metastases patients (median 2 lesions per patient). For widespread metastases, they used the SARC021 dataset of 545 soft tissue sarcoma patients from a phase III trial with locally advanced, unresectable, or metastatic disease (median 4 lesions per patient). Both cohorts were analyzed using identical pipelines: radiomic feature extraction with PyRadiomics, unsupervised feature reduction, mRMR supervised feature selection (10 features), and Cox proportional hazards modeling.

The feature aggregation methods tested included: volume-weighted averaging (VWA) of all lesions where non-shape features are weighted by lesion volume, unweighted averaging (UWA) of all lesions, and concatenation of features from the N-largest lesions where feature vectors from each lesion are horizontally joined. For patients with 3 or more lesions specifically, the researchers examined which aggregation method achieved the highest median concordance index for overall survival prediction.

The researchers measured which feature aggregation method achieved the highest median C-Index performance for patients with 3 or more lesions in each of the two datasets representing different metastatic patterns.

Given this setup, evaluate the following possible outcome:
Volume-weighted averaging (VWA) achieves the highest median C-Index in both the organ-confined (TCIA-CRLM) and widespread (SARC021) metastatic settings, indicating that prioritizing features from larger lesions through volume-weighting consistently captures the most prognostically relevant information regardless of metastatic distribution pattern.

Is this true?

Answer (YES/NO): NO